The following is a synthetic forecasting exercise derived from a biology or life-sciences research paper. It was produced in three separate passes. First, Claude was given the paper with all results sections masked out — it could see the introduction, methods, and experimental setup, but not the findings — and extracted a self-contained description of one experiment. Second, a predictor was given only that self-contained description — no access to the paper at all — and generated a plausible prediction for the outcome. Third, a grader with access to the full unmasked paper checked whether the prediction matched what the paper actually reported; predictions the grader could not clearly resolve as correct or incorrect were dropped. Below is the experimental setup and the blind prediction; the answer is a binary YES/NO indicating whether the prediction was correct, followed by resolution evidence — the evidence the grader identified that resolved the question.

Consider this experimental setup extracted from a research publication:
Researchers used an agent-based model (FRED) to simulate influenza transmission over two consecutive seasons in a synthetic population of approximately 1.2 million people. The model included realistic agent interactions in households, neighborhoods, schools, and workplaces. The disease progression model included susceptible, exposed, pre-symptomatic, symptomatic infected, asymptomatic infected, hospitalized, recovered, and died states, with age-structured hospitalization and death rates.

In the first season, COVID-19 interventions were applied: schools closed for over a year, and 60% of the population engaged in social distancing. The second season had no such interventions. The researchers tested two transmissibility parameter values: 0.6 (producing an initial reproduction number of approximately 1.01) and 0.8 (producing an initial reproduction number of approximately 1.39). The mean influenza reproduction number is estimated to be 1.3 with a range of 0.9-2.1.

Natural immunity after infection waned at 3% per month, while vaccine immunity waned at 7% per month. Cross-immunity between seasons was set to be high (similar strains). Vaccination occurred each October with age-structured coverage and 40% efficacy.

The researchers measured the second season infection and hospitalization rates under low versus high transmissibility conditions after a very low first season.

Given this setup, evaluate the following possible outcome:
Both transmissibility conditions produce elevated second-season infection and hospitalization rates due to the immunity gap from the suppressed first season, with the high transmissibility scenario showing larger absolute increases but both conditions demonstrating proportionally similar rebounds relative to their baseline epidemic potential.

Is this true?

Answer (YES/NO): NO